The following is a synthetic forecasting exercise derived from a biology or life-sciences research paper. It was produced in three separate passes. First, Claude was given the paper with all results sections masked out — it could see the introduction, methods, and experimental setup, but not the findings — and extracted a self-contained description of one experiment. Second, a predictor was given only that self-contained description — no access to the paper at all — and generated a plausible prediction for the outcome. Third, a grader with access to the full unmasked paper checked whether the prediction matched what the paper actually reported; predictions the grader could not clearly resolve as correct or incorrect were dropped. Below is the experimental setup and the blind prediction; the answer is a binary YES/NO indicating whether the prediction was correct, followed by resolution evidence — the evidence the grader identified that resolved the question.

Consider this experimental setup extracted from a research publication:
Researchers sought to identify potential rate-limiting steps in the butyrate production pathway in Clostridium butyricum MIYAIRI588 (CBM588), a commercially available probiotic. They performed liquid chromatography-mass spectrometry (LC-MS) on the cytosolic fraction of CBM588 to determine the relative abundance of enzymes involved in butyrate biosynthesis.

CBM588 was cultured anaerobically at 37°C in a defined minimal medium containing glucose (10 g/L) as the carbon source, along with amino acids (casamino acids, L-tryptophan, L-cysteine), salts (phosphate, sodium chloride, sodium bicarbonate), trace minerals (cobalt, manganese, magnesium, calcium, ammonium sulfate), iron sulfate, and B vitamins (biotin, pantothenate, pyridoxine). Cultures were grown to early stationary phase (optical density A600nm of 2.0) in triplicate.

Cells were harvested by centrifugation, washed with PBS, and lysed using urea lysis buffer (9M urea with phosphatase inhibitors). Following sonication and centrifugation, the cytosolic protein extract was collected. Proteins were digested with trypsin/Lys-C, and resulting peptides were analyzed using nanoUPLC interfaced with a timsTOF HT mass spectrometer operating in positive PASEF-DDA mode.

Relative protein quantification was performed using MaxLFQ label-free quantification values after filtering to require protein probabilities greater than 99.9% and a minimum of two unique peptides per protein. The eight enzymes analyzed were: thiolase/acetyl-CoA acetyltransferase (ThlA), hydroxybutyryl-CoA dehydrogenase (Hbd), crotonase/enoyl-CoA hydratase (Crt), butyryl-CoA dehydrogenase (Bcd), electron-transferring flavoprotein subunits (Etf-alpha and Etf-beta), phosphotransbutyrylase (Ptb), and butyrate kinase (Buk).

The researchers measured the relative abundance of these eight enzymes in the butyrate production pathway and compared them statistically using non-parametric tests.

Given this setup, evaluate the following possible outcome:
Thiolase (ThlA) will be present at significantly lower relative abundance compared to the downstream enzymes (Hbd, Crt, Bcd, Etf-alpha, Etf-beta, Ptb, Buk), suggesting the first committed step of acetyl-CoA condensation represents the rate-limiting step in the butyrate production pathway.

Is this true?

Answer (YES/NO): NO